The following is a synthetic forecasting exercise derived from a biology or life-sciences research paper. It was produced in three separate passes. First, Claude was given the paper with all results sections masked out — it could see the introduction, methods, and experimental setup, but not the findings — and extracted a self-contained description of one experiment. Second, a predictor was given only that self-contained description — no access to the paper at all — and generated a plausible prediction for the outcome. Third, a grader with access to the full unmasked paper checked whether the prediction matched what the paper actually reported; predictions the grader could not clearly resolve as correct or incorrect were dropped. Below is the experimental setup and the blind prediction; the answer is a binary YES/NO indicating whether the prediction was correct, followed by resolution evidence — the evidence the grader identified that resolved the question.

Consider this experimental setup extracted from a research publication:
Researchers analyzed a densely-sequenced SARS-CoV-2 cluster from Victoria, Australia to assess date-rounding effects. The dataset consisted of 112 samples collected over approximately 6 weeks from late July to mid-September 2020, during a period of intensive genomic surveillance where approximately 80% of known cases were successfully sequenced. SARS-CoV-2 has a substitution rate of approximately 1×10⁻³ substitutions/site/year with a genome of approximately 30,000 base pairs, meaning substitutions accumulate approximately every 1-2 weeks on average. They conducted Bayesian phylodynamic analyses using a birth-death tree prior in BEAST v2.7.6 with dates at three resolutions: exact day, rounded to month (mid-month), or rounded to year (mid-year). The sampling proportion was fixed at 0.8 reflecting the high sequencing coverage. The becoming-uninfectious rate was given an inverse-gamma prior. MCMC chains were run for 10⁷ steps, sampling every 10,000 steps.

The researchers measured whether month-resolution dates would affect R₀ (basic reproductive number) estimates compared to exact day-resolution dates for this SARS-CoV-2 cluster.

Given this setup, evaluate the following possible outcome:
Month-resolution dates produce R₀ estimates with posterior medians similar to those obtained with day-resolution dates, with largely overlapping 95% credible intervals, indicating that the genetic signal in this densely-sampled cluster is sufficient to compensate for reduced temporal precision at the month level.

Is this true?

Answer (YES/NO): NO